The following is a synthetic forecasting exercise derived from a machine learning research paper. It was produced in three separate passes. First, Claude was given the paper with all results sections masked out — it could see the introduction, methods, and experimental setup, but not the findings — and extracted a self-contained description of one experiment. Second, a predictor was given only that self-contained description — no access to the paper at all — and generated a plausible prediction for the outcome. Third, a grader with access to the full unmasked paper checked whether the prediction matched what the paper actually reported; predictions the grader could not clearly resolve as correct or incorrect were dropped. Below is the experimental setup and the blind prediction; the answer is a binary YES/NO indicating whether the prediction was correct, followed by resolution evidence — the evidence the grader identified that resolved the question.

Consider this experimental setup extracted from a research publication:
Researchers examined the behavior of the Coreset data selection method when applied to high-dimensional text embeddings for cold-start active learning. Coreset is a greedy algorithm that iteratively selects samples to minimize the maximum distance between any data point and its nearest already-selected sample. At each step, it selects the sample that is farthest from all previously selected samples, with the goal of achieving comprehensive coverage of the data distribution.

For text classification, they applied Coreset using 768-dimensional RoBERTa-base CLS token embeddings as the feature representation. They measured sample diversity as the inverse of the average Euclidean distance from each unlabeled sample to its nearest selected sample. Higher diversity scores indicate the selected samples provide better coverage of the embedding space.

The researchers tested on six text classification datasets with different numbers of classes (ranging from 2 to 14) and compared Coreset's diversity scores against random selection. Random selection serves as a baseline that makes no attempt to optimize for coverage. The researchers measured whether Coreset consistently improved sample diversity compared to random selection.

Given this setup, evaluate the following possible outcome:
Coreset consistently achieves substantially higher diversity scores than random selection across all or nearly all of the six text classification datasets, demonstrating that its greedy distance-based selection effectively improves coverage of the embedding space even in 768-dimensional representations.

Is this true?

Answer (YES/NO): NO